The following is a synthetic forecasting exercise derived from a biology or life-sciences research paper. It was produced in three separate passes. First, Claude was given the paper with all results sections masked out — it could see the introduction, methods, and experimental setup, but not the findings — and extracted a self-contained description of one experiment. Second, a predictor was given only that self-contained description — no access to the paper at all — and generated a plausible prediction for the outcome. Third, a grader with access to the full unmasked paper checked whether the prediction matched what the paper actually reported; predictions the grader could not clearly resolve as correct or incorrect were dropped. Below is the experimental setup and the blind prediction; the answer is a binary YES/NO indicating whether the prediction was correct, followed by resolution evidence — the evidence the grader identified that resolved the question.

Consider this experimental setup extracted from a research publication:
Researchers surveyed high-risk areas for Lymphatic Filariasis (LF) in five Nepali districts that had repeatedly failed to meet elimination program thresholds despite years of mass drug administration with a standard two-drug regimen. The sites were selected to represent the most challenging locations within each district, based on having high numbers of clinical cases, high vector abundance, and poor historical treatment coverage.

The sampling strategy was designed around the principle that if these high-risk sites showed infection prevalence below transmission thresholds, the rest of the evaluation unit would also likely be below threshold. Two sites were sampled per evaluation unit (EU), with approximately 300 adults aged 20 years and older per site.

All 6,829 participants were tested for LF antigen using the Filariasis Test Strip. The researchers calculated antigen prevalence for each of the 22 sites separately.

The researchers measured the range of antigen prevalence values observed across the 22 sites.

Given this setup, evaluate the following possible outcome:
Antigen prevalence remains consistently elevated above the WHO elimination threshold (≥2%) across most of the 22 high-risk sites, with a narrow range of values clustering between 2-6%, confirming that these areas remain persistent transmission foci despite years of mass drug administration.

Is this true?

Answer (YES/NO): NO